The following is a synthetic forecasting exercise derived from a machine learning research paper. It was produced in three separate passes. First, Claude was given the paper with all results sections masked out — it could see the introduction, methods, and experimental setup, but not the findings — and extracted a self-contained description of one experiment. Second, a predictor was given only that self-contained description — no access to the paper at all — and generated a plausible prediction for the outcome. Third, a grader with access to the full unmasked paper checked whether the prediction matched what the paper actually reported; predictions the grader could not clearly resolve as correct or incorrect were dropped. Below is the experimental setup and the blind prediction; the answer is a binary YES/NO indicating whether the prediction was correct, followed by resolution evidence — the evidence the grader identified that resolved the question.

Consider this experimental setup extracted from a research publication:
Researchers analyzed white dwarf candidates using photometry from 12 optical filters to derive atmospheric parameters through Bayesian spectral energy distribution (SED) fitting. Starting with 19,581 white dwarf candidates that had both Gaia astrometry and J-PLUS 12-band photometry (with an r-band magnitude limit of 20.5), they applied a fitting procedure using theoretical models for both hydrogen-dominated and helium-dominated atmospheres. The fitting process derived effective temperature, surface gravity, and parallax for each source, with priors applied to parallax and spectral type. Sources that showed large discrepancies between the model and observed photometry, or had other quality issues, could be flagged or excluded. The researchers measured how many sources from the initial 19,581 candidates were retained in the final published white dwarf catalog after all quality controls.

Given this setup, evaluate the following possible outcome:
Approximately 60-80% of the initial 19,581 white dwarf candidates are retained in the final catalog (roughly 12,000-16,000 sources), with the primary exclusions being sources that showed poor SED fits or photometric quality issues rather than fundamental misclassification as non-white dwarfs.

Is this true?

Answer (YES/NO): YES